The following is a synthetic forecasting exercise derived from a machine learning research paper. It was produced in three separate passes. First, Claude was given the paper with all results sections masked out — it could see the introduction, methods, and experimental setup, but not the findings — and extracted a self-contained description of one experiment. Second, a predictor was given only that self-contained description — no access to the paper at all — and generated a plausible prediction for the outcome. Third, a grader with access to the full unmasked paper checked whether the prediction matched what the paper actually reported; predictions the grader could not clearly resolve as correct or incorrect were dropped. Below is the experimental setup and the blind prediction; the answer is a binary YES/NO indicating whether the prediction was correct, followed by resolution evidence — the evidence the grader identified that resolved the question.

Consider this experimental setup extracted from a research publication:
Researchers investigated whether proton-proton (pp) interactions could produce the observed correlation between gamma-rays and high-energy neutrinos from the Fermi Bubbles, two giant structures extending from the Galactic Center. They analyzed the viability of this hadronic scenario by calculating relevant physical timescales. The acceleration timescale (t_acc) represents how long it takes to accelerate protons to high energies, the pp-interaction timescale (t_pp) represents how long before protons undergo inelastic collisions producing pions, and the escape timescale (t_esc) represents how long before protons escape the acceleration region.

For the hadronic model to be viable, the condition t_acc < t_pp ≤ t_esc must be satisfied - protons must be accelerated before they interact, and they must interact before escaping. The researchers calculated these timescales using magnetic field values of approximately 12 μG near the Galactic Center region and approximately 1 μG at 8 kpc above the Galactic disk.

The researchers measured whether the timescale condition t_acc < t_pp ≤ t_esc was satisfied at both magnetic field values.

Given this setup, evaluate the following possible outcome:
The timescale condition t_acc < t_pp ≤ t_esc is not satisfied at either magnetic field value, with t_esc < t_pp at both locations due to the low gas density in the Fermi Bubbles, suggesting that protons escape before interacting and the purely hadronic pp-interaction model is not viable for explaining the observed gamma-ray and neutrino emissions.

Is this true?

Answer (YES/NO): NO